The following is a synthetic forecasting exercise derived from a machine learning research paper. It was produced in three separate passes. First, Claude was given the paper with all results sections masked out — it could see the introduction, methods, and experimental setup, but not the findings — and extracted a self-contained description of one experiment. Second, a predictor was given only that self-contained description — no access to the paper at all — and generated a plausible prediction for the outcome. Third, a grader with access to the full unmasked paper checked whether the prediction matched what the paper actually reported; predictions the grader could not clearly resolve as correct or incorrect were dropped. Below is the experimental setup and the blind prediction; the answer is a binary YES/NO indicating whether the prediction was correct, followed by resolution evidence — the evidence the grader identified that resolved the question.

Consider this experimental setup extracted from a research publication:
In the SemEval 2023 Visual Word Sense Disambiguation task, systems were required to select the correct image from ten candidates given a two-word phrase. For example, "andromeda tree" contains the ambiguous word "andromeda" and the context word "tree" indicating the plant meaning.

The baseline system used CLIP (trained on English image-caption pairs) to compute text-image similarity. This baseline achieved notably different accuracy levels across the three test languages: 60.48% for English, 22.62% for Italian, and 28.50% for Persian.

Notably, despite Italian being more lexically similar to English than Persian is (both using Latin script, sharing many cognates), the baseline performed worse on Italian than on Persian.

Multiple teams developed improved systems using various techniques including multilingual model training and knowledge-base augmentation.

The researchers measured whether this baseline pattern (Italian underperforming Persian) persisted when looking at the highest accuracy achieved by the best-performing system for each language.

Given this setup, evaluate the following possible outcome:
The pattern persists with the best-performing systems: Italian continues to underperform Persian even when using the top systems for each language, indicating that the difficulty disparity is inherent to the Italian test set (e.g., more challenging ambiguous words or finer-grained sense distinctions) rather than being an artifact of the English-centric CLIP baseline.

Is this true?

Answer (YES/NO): NO